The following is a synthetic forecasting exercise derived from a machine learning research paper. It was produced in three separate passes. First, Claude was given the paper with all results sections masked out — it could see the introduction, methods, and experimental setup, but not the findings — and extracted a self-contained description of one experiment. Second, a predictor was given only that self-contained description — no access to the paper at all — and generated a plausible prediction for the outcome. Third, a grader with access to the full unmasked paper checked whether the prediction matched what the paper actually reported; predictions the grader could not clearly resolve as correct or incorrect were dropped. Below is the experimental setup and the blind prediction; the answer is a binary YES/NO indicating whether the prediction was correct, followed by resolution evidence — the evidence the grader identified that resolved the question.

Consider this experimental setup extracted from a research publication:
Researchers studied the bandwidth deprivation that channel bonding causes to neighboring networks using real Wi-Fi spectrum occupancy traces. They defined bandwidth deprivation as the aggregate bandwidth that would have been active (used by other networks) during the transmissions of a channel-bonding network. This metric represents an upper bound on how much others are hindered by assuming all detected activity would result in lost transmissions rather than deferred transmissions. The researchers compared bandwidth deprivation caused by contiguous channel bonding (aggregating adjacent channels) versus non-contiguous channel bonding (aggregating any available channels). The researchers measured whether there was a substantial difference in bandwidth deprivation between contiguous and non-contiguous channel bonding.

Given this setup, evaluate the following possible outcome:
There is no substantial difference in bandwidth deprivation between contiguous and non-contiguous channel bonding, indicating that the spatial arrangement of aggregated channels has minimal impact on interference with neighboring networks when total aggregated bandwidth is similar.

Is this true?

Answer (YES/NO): YES